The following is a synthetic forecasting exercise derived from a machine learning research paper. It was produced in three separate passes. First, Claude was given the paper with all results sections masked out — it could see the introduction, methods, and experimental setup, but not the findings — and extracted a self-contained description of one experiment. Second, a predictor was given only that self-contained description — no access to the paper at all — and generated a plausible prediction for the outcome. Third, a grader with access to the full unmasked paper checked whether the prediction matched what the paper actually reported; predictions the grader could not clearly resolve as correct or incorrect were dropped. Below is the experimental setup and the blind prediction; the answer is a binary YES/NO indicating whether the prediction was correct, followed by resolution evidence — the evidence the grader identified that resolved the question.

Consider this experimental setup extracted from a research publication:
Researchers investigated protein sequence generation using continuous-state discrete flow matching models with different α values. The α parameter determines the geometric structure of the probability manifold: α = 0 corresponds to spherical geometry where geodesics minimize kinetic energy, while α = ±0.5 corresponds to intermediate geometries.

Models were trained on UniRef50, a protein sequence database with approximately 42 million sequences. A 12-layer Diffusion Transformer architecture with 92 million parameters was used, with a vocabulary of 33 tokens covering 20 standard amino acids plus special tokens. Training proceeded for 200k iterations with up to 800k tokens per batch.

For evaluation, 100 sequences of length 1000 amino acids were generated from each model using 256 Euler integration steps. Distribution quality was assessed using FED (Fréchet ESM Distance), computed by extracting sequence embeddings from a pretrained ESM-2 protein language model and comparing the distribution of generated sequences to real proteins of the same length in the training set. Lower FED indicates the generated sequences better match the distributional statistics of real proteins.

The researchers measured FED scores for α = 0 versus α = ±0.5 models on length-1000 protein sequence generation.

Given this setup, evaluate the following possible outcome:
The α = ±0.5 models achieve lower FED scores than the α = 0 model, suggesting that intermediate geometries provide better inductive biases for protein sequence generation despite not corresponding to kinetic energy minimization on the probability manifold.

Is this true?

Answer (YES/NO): NO